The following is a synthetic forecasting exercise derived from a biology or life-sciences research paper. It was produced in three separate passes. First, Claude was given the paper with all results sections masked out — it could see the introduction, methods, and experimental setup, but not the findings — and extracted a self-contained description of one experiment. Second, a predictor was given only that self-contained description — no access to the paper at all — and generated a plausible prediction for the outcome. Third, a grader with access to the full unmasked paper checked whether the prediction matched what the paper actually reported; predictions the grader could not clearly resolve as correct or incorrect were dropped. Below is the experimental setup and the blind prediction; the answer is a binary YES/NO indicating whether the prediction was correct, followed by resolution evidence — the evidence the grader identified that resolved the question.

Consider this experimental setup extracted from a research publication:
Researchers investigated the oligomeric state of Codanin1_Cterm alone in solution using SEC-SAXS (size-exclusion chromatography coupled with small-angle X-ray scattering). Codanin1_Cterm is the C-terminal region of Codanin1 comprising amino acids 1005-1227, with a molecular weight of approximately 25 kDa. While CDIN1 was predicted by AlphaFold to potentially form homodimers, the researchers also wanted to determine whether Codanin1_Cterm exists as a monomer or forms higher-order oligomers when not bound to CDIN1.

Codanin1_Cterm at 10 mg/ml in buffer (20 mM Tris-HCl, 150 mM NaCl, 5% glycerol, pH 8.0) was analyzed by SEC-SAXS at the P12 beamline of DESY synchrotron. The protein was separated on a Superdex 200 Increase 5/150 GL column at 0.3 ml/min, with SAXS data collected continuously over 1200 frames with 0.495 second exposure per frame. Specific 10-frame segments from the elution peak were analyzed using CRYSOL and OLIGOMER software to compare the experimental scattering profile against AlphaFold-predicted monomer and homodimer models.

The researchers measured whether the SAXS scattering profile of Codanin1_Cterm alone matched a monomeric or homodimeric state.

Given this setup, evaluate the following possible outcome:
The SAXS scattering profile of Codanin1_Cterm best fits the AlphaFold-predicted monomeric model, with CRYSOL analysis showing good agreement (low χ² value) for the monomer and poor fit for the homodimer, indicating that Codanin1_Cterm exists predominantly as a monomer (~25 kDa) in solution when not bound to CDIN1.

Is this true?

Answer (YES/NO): YES